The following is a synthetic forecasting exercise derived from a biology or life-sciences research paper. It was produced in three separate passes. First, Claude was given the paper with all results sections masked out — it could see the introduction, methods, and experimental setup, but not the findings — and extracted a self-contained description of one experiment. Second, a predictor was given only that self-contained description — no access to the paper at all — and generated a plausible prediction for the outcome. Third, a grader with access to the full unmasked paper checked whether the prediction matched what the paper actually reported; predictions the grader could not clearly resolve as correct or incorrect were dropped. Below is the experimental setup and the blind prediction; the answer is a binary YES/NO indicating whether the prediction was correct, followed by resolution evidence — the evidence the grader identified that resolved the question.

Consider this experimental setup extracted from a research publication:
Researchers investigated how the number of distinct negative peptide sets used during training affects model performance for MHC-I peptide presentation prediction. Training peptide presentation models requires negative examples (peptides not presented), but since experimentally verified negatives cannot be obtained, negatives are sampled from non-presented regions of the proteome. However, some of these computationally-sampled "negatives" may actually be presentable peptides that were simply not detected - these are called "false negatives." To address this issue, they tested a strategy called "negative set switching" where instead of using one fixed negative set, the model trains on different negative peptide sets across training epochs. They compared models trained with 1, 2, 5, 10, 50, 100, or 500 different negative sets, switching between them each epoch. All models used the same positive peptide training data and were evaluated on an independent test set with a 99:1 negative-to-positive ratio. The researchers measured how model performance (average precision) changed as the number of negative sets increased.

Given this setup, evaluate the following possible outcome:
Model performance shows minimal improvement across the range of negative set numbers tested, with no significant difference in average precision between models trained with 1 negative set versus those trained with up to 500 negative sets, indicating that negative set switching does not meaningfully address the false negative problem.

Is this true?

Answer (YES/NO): NO